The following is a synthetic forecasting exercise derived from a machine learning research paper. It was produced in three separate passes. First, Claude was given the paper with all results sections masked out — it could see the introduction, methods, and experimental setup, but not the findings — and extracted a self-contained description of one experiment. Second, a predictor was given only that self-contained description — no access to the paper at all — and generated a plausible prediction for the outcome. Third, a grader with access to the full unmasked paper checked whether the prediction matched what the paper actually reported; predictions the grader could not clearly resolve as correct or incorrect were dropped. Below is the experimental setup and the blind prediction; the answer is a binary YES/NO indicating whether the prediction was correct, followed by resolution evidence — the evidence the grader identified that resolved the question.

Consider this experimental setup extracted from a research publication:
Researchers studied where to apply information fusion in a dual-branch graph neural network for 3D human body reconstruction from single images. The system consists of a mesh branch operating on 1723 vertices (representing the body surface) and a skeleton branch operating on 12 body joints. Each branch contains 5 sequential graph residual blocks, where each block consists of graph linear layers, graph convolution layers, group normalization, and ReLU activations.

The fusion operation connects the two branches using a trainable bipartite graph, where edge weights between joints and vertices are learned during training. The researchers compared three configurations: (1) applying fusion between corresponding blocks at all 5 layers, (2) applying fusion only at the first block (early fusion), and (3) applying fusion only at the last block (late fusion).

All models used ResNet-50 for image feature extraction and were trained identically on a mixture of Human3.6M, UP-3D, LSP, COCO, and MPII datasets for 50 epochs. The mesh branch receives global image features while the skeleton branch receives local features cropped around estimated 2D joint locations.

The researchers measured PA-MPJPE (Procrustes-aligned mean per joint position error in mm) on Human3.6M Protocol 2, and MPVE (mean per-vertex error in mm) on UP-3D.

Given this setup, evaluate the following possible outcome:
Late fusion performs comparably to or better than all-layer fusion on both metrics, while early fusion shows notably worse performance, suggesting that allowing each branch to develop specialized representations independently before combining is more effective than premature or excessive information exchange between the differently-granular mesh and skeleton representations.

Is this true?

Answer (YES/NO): NO